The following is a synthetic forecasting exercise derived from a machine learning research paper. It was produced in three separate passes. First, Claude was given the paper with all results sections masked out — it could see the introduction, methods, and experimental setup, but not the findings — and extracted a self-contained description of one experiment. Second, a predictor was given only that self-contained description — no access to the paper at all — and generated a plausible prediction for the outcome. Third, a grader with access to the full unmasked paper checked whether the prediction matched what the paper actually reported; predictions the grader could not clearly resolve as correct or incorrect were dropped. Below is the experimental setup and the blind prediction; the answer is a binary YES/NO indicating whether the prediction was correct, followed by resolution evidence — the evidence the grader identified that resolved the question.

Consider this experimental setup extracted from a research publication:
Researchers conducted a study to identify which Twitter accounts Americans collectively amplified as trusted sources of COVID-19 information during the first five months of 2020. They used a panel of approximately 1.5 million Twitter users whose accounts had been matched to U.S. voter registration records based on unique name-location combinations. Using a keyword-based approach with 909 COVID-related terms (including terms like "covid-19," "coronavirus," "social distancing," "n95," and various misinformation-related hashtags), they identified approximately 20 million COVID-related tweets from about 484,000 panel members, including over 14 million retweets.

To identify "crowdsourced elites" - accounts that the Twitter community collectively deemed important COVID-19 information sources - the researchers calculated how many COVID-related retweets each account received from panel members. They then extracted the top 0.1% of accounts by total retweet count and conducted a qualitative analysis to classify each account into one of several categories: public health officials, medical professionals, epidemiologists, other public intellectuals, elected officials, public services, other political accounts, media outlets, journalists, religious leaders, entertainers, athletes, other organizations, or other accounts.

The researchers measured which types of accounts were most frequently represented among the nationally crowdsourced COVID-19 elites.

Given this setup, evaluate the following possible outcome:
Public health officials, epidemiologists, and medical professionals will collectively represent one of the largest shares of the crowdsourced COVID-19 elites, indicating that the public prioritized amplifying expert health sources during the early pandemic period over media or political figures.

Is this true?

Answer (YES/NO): NO